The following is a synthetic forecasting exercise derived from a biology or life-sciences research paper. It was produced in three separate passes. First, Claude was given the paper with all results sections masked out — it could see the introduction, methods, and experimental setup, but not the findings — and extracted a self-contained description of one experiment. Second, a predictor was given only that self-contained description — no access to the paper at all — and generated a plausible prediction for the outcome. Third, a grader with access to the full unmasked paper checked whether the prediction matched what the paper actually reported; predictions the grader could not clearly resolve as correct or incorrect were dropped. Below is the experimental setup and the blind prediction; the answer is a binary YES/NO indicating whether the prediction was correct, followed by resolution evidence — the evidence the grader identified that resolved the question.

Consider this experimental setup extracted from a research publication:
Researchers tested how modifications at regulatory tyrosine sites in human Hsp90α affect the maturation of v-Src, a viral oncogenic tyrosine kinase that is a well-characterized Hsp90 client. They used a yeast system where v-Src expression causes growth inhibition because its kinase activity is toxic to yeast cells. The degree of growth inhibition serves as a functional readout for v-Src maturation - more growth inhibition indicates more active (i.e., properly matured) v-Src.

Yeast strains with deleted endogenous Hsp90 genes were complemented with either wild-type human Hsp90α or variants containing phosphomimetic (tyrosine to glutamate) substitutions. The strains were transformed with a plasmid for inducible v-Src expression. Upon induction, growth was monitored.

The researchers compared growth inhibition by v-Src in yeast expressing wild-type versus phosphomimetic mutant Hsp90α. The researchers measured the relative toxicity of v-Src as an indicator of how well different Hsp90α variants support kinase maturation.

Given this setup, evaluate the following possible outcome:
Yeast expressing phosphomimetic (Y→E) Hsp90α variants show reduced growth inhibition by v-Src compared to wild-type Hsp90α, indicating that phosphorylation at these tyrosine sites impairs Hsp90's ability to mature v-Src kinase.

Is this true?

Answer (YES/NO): YES